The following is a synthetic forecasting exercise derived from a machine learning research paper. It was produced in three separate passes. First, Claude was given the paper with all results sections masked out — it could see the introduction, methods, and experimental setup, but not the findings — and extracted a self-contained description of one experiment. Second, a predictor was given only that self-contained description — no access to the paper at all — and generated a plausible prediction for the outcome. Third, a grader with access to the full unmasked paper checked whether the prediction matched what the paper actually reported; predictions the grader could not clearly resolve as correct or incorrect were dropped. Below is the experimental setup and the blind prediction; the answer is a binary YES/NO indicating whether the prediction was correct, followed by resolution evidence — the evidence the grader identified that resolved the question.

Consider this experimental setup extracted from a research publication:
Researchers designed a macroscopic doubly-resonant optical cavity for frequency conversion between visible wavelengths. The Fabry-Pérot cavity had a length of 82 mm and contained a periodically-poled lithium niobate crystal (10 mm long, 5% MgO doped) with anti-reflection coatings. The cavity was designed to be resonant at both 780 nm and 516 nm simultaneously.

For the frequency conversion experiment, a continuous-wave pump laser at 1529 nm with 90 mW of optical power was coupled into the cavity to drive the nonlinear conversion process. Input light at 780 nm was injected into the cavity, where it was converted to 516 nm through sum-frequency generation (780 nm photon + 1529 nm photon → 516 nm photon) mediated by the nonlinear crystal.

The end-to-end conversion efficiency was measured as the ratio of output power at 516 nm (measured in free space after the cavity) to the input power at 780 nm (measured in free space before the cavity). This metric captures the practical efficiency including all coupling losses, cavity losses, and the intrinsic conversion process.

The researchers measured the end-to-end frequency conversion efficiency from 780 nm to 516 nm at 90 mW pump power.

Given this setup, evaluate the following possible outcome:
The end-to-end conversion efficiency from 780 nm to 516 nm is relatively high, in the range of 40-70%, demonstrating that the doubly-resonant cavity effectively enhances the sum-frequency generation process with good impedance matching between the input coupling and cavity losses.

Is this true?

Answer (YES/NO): NO